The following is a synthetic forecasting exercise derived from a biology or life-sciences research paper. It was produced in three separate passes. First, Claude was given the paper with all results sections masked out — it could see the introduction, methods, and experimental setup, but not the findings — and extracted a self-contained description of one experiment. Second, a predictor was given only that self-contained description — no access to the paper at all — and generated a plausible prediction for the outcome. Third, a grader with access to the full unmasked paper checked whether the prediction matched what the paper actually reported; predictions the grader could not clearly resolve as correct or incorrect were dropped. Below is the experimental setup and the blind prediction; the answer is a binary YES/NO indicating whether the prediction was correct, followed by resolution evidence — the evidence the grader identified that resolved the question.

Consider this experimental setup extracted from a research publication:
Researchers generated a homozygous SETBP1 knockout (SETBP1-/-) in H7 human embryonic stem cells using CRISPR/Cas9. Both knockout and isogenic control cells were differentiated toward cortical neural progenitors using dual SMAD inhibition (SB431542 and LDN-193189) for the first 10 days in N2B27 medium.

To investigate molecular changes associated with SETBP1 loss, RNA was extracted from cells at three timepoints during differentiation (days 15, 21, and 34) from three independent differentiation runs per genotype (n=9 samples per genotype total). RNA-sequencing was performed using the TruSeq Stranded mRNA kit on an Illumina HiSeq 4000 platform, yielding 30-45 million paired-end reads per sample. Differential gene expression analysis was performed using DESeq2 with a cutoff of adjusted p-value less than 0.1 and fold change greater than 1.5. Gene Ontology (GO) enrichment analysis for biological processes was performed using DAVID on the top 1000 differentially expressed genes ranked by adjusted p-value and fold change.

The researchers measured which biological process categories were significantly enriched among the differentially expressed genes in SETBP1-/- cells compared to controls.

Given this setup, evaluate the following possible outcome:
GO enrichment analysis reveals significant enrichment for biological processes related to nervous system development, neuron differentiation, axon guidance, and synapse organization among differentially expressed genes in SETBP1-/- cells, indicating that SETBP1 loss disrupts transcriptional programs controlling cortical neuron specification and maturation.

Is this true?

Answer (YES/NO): NO